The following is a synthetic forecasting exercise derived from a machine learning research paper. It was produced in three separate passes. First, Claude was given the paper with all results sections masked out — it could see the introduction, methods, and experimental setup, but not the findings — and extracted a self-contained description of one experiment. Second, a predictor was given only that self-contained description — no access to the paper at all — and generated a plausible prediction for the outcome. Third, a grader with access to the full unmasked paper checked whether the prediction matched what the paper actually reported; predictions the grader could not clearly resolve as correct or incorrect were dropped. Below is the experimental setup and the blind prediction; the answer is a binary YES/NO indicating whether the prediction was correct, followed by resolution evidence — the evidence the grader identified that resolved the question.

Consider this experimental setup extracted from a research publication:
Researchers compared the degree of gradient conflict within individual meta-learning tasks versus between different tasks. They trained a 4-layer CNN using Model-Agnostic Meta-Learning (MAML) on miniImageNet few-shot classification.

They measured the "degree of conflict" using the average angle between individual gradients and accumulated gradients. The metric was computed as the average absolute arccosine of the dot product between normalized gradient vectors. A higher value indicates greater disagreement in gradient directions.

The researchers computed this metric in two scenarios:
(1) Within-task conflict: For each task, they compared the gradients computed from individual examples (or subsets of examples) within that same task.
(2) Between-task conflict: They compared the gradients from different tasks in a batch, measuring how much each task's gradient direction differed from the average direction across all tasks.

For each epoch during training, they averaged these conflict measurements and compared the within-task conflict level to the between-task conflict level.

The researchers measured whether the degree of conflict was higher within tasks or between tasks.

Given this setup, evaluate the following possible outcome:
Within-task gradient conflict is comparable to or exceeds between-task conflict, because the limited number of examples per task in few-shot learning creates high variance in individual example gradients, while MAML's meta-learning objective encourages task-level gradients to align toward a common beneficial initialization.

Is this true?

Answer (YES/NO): NO